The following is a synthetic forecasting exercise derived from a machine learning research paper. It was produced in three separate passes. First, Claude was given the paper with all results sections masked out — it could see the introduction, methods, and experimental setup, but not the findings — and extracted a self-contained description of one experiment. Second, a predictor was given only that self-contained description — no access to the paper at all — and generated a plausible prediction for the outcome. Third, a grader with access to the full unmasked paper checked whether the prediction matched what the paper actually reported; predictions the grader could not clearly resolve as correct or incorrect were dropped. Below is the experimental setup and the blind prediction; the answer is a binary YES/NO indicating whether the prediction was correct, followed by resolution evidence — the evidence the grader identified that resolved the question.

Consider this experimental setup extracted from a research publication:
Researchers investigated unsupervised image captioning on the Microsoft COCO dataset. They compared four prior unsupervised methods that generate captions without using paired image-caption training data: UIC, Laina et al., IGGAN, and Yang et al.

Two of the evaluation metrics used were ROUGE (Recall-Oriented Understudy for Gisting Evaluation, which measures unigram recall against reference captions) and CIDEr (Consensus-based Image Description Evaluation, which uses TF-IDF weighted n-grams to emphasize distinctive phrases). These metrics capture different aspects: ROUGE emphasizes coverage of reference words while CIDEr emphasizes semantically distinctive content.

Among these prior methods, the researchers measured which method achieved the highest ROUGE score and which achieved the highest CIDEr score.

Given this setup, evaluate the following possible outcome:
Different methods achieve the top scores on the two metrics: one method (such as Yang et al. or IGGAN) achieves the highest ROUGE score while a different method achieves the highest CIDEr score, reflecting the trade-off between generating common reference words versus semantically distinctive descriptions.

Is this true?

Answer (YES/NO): NO